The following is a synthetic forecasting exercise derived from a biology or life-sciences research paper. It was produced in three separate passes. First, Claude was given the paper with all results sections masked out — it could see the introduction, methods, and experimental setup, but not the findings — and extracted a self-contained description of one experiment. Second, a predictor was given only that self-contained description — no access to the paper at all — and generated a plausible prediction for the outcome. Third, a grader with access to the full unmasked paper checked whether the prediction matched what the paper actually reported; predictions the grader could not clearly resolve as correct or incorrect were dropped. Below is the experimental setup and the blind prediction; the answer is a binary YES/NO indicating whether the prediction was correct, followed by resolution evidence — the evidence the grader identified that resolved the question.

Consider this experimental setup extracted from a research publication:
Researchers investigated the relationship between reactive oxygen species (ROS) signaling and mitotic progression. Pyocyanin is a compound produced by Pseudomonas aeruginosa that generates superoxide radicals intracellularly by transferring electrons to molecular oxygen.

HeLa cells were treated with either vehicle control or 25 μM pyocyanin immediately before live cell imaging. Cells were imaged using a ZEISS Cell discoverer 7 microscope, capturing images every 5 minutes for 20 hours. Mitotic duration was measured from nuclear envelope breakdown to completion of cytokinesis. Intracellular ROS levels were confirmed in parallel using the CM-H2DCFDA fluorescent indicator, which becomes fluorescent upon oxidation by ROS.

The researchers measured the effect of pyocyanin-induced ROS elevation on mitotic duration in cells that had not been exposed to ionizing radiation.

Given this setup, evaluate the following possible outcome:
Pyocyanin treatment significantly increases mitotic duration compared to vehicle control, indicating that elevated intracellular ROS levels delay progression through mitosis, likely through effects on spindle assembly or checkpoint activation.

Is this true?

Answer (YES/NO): NO